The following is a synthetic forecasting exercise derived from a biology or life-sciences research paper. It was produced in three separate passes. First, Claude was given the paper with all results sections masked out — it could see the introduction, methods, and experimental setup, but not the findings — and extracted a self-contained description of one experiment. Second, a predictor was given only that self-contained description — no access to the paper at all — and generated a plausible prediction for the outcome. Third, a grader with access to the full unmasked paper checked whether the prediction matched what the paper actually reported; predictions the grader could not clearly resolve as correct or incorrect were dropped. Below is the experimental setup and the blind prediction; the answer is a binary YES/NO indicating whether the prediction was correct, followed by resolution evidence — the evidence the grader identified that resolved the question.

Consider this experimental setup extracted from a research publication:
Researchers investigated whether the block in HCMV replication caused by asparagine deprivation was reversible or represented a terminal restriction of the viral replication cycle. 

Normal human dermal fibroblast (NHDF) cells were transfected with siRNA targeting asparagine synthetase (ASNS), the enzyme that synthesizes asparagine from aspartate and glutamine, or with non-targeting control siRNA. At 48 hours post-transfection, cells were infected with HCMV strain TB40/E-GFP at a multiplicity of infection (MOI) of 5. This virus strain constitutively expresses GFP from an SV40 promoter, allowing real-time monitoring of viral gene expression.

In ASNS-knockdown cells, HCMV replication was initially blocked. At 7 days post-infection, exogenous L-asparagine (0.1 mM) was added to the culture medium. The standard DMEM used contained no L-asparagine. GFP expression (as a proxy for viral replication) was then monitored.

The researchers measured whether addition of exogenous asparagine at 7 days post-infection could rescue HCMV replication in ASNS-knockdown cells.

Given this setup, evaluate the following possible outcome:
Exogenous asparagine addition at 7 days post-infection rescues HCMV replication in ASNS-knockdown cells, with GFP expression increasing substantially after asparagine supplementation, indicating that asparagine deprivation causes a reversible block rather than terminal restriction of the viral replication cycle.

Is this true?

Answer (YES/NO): YES